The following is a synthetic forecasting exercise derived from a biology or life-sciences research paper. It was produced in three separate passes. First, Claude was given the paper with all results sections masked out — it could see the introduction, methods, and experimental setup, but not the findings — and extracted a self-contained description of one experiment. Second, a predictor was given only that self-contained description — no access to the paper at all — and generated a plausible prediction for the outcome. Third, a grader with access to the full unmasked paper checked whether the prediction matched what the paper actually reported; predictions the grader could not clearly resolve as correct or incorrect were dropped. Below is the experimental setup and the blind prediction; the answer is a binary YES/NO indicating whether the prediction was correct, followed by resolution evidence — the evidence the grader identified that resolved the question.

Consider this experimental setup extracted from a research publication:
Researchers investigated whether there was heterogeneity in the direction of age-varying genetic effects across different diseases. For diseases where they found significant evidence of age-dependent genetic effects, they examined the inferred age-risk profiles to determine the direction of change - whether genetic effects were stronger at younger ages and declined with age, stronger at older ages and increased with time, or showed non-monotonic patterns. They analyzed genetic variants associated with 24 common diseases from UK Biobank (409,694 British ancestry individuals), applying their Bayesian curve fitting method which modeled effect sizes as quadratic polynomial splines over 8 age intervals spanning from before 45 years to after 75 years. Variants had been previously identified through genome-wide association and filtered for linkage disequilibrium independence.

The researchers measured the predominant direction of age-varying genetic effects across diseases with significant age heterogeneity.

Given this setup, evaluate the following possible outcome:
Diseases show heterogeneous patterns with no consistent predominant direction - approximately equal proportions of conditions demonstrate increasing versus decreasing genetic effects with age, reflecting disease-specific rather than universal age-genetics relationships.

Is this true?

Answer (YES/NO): NO